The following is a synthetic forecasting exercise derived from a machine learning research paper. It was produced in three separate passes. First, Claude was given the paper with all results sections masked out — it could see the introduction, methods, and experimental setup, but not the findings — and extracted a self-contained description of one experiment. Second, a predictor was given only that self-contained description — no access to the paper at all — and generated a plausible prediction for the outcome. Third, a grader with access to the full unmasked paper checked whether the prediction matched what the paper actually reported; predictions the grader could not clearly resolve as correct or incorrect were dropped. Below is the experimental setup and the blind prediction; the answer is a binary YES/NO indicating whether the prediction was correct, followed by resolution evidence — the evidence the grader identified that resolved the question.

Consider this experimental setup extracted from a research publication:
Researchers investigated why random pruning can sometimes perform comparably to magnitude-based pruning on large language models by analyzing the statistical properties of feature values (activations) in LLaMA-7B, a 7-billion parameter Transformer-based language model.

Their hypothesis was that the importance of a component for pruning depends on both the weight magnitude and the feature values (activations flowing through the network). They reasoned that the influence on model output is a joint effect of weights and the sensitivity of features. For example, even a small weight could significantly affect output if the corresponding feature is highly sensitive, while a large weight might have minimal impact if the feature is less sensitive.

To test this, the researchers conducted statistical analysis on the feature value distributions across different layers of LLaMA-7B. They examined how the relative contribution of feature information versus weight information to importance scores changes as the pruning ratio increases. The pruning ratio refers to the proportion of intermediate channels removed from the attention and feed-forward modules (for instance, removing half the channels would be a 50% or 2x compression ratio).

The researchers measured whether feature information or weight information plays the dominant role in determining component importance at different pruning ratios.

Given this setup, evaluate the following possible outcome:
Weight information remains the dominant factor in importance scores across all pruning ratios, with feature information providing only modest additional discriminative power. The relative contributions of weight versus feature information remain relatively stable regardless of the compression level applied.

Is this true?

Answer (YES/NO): NO